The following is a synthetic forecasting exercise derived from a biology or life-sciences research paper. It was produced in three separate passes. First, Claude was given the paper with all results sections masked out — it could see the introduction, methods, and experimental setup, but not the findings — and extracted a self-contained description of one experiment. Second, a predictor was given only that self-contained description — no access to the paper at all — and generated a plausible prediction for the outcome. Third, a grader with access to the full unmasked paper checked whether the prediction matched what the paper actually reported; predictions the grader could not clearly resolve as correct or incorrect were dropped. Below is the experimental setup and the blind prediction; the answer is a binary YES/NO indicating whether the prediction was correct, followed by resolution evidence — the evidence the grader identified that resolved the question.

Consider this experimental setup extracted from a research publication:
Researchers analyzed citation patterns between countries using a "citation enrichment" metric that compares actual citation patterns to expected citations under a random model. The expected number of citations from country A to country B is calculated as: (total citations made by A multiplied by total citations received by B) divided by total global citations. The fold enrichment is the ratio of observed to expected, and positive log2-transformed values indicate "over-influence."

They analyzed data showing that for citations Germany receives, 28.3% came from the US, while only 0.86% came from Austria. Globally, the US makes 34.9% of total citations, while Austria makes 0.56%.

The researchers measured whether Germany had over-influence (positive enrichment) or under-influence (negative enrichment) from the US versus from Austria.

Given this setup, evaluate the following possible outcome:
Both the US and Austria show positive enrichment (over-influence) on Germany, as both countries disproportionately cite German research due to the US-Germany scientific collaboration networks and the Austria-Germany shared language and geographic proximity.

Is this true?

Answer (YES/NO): NO